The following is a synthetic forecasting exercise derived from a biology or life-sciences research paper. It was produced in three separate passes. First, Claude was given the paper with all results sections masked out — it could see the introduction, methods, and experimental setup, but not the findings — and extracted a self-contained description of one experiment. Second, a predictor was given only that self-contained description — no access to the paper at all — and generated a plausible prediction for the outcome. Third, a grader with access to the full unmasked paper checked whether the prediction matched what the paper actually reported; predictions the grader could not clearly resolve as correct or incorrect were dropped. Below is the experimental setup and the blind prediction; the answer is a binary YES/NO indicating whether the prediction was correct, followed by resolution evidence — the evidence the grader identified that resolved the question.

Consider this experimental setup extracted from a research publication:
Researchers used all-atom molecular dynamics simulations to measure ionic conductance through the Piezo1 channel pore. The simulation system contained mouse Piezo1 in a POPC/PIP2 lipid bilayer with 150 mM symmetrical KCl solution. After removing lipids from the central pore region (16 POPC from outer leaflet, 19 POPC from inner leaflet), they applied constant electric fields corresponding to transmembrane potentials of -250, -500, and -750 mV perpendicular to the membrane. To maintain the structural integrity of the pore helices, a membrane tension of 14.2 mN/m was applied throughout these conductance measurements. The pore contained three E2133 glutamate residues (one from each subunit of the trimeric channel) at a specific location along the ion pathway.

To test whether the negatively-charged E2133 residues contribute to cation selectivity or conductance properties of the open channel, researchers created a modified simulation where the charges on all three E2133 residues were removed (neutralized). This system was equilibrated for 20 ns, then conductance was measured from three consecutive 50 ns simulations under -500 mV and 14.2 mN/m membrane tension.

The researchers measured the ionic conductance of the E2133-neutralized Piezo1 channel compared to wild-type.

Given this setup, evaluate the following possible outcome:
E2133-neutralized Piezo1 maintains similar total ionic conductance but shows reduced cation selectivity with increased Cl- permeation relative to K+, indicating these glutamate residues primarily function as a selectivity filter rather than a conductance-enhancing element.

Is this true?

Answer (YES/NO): NO